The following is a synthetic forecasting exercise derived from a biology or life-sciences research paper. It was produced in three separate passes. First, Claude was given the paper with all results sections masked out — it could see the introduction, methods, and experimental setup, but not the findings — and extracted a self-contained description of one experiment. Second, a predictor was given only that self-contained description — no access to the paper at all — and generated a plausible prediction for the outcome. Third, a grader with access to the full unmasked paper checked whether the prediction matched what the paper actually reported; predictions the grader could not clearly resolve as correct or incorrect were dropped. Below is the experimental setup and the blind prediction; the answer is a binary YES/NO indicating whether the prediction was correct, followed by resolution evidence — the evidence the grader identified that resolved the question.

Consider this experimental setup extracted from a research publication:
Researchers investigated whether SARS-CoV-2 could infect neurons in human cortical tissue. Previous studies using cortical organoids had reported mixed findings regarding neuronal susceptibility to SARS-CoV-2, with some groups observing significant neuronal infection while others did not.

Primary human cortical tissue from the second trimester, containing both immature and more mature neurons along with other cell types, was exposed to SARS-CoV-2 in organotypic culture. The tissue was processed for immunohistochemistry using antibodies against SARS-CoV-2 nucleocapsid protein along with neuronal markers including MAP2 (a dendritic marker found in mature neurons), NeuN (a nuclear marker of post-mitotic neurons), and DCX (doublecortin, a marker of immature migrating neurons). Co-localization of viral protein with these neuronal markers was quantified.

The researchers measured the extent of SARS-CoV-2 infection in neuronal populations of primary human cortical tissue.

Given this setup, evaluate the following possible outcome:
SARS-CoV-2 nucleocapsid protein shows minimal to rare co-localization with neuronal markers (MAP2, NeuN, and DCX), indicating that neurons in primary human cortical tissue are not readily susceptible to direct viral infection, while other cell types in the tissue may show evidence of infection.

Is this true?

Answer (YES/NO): YES